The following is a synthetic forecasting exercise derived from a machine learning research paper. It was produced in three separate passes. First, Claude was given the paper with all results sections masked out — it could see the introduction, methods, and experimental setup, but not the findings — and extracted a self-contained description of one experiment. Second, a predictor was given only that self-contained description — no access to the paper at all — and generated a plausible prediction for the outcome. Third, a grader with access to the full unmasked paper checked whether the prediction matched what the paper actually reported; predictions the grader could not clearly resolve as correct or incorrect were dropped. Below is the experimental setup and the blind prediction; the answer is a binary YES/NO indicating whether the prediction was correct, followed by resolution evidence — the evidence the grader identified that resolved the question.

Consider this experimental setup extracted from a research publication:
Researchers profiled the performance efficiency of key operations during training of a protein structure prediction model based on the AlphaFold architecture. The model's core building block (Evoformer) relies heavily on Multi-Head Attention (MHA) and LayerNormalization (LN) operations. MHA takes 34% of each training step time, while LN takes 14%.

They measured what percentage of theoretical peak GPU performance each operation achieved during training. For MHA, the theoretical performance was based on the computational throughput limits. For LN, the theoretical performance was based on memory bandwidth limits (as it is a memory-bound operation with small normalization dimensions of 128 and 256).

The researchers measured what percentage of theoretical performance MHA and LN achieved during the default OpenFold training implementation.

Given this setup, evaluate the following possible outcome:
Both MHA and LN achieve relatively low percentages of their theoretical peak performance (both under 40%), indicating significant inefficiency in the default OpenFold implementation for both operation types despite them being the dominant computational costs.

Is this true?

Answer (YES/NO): YES